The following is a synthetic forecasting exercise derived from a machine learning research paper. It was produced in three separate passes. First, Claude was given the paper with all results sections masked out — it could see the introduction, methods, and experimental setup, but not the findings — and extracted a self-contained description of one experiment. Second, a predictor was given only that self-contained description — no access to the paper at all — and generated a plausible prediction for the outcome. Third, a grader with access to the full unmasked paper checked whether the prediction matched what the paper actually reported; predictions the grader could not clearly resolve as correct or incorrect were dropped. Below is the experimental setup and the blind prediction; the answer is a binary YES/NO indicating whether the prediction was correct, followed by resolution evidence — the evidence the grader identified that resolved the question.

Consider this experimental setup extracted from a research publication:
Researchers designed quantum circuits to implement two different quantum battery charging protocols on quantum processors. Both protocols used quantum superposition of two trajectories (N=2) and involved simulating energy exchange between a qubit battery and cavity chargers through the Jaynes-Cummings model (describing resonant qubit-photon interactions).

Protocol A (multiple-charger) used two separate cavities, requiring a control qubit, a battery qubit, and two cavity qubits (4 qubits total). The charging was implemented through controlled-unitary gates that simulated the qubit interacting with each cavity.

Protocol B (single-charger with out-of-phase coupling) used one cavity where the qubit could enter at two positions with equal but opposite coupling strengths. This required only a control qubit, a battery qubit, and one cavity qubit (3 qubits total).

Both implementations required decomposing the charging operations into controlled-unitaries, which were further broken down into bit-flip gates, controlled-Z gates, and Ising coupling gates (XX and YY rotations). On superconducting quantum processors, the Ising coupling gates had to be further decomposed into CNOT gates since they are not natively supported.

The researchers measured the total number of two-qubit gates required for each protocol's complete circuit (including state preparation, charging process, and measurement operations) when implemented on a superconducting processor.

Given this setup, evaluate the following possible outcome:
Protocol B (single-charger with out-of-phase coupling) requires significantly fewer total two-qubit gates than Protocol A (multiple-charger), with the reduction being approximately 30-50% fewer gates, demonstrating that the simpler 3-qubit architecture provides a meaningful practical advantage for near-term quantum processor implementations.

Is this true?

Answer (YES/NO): NO